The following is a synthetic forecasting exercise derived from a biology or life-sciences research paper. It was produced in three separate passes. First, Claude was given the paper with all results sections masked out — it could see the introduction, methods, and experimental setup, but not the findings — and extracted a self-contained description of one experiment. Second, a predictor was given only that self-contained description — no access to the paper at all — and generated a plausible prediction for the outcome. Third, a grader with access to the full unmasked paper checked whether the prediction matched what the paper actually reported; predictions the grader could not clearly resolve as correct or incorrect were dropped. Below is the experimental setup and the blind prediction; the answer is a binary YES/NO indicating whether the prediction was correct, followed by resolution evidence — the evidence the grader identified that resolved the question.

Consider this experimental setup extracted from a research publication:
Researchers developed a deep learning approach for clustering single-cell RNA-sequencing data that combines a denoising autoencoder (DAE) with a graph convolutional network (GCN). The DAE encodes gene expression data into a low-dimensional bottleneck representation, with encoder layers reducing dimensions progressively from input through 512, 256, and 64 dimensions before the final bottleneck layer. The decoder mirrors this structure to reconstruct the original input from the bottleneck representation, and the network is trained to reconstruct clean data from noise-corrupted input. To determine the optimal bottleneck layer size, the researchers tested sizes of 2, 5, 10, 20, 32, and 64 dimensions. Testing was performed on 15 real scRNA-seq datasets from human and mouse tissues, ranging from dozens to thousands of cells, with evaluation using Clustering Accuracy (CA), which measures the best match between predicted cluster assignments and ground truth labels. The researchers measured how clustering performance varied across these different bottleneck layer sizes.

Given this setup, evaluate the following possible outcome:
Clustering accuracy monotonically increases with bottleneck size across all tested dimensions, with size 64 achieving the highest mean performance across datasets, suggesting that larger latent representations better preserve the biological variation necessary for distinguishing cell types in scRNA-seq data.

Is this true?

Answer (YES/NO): NO